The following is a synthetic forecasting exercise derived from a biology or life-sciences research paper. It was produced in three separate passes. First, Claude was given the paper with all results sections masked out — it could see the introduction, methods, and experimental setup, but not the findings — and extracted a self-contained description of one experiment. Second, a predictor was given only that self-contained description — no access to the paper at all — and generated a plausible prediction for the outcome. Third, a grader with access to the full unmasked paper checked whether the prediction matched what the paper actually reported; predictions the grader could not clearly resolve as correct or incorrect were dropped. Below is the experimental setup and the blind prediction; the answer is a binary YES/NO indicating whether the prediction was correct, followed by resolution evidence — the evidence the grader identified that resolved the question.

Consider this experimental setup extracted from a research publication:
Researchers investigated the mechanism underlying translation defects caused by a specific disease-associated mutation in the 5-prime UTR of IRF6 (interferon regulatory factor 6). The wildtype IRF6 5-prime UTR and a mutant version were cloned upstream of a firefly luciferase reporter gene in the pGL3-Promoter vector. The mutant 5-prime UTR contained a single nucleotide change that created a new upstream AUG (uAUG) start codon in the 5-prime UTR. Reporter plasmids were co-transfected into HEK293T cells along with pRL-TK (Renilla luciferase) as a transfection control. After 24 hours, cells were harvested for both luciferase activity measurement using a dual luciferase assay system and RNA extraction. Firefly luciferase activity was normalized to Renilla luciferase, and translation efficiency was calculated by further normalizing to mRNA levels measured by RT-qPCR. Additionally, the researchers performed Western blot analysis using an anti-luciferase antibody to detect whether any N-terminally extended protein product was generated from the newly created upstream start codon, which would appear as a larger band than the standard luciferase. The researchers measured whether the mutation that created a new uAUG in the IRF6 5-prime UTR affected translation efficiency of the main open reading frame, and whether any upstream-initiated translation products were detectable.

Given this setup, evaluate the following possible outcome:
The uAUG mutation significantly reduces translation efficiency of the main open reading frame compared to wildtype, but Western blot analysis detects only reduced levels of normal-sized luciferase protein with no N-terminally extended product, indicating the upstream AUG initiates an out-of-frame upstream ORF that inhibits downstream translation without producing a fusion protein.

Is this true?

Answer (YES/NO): YES